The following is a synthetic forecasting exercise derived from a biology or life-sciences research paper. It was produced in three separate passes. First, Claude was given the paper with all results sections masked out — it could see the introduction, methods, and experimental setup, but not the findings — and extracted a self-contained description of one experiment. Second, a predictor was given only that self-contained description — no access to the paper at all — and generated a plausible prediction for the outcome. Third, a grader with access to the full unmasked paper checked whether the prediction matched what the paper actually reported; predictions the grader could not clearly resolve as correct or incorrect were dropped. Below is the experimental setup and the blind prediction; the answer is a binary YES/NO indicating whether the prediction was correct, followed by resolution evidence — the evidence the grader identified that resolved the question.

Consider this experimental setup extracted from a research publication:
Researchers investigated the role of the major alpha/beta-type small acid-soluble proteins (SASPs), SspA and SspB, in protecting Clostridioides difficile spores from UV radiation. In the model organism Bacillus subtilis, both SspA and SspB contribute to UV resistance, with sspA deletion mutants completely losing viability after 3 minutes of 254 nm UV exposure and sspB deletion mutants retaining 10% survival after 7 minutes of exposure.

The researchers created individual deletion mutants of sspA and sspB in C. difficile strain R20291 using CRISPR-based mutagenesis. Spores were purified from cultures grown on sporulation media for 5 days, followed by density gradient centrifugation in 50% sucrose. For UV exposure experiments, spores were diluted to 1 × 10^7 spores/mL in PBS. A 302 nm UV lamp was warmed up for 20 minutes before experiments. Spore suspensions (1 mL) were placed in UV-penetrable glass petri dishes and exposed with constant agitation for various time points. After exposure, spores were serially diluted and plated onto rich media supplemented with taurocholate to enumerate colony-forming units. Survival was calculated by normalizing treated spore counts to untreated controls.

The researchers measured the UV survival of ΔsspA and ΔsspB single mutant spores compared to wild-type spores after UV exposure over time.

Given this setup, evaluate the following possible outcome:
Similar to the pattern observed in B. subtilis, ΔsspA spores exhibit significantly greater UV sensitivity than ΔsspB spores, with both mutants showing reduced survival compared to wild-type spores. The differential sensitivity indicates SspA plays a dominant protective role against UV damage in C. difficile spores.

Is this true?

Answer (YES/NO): YES